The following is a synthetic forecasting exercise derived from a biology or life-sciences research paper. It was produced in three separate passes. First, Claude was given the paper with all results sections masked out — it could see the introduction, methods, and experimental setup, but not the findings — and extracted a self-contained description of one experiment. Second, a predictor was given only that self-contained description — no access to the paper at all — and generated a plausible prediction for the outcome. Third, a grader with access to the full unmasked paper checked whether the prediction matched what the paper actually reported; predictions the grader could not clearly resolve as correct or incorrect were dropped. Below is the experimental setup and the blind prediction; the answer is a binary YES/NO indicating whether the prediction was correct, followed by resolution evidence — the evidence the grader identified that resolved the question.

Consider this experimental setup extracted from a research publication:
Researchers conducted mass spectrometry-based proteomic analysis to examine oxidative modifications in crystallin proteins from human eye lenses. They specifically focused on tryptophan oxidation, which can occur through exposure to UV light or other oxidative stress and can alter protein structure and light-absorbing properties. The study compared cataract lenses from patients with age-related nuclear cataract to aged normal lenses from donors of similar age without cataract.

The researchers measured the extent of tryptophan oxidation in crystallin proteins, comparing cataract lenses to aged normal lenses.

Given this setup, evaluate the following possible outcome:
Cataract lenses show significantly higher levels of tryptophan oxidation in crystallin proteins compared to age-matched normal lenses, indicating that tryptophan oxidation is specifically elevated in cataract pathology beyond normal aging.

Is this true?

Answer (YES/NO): YES